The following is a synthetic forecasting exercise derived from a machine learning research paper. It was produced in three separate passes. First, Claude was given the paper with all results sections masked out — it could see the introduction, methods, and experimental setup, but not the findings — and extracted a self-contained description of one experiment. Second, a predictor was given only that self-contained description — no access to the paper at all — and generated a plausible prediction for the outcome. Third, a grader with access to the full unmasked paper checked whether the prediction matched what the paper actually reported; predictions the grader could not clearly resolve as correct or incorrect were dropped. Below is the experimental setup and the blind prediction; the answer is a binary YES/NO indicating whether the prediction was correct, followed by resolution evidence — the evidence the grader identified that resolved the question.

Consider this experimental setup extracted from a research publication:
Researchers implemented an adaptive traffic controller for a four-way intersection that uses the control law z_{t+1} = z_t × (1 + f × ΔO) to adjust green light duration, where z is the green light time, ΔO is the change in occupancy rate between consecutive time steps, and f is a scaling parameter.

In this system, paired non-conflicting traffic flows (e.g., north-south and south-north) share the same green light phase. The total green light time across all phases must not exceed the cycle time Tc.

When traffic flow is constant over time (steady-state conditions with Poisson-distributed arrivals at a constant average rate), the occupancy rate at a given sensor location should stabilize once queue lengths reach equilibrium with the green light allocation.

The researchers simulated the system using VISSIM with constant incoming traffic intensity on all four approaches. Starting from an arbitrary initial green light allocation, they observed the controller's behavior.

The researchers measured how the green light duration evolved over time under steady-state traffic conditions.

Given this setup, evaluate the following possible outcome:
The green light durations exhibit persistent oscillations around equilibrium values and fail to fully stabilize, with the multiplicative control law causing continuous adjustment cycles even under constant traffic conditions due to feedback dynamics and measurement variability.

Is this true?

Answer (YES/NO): NO